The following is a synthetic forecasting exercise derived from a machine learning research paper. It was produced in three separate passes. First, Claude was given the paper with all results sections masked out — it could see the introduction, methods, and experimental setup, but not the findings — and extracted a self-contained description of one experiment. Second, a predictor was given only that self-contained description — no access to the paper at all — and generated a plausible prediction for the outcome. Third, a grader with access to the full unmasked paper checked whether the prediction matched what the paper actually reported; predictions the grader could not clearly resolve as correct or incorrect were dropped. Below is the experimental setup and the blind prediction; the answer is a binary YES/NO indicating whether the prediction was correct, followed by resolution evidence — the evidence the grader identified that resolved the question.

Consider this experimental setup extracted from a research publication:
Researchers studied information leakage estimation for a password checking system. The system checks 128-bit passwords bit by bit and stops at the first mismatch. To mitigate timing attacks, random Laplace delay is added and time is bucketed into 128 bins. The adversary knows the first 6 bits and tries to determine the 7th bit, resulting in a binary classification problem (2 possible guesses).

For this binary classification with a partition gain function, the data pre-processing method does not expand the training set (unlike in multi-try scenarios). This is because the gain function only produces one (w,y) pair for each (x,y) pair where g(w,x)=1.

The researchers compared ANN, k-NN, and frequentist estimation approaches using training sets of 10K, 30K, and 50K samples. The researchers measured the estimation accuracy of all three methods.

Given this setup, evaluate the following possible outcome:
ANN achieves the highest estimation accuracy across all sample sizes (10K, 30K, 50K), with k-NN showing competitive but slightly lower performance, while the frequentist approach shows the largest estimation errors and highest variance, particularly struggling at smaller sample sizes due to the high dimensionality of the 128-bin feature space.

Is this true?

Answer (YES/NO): NO